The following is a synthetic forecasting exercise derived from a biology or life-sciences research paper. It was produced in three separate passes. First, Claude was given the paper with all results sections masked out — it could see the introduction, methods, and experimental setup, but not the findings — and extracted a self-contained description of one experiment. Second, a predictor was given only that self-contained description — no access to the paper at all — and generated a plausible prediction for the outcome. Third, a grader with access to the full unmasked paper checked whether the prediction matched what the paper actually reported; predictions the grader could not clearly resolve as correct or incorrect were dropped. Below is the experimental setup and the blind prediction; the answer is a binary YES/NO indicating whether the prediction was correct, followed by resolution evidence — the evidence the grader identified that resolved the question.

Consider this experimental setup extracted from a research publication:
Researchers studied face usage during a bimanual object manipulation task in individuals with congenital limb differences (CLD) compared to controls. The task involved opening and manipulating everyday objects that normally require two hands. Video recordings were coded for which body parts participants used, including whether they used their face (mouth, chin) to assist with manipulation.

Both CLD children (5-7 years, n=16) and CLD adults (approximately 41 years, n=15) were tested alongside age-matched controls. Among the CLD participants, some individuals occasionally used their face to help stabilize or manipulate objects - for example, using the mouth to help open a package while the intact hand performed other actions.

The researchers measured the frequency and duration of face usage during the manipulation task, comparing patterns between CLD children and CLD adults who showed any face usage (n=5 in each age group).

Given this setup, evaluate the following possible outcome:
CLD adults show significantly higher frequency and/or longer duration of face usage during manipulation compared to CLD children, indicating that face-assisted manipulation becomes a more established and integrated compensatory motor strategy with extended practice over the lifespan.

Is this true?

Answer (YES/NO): NO